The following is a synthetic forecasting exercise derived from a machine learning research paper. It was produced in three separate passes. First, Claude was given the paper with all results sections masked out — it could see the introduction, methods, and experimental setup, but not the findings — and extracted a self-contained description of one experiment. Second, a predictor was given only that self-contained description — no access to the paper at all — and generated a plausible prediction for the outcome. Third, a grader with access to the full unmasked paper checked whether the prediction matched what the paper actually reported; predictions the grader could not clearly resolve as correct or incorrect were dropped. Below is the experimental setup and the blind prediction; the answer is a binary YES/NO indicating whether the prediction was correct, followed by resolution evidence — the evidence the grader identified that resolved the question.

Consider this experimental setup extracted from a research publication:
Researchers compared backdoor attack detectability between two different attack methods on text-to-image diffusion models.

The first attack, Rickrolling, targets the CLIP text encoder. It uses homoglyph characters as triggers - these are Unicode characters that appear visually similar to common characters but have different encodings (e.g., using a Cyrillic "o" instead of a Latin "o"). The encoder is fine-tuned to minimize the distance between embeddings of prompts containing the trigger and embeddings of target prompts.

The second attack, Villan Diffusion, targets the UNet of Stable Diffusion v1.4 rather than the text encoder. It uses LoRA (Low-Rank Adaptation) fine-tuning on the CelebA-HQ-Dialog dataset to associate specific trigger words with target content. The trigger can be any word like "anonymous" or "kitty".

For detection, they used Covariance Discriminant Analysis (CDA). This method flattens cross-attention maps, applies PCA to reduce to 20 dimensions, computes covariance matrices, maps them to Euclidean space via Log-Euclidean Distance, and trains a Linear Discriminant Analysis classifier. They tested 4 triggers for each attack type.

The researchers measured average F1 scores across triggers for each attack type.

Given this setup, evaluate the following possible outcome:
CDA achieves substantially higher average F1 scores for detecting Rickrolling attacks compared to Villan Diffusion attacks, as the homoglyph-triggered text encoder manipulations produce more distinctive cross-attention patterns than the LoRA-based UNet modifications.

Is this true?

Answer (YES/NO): NO